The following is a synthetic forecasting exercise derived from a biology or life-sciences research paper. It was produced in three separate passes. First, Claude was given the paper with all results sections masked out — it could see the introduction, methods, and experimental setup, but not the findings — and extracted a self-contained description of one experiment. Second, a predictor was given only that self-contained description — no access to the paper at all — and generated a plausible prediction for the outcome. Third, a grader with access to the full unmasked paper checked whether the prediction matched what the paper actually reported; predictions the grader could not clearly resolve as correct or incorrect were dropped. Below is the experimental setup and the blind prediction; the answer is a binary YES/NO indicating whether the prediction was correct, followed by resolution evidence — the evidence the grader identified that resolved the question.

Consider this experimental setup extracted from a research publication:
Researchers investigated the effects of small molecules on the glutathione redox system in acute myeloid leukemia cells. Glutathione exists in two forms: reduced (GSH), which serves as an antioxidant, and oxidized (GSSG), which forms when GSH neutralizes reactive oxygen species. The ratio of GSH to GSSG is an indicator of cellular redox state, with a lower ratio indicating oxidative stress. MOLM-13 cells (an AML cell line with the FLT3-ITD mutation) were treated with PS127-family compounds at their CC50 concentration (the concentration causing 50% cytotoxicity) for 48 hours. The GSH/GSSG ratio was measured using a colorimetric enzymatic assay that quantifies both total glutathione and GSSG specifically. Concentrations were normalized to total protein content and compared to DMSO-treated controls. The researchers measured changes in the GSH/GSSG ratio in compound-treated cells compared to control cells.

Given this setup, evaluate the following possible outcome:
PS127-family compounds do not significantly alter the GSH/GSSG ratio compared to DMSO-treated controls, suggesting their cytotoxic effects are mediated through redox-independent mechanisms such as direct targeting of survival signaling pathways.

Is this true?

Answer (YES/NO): NO